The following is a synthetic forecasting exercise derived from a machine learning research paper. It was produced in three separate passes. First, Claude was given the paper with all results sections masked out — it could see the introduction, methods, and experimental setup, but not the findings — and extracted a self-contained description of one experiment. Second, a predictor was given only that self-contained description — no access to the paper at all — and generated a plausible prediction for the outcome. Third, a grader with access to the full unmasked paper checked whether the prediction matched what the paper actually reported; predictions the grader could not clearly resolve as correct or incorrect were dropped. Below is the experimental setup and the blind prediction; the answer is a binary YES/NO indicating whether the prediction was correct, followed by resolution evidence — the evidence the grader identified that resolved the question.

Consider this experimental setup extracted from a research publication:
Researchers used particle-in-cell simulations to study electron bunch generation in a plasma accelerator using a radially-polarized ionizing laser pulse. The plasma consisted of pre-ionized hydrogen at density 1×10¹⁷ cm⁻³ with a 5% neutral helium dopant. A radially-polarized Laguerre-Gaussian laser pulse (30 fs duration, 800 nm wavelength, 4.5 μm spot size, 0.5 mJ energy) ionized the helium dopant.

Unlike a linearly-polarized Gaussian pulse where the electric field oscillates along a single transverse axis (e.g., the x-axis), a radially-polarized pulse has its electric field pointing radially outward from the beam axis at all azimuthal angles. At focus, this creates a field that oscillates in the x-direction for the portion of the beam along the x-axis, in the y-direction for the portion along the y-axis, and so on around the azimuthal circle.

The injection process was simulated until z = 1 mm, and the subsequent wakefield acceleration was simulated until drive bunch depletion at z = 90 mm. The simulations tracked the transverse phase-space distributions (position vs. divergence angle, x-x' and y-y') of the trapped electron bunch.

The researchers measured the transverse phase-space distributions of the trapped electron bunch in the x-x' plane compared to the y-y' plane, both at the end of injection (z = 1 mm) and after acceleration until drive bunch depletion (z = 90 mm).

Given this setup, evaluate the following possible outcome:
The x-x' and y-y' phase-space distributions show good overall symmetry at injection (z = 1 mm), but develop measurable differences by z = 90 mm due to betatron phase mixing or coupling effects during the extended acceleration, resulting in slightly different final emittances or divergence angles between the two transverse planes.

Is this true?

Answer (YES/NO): NO